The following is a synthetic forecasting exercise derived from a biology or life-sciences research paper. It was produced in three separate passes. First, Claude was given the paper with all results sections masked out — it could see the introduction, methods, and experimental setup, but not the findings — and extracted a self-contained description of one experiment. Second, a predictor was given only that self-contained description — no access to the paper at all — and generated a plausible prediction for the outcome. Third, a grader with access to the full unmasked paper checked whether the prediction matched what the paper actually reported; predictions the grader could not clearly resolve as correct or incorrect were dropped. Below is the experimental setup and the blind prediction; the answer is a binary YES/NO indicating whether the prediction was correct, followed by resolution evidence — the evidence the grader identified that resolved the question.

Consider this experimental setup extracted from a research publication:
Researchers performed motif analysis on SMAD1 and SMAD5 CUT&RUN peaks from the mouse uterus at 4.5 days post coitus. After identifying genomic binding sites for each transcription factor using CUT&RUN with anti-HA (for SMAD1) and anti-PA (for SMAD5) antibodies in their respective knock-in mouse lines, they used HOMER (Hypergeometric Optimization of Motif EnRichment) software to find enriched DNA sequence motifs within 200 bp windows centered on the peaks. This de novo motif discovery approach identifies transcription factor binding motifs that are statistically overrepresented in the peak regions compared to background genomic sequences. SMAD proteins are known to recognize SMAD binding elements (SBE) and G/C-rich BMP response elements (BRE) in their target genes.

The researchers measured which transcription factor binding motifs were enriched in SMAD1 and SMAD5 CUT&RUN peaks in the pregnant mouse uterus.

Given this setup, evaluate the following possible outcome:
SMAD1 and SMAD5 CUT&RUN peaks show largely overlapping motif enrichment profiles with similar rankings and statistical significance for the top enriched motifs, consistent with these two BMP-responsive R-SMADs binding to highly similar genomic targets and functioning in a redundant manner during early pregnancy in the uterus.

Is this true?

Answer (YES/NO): NO